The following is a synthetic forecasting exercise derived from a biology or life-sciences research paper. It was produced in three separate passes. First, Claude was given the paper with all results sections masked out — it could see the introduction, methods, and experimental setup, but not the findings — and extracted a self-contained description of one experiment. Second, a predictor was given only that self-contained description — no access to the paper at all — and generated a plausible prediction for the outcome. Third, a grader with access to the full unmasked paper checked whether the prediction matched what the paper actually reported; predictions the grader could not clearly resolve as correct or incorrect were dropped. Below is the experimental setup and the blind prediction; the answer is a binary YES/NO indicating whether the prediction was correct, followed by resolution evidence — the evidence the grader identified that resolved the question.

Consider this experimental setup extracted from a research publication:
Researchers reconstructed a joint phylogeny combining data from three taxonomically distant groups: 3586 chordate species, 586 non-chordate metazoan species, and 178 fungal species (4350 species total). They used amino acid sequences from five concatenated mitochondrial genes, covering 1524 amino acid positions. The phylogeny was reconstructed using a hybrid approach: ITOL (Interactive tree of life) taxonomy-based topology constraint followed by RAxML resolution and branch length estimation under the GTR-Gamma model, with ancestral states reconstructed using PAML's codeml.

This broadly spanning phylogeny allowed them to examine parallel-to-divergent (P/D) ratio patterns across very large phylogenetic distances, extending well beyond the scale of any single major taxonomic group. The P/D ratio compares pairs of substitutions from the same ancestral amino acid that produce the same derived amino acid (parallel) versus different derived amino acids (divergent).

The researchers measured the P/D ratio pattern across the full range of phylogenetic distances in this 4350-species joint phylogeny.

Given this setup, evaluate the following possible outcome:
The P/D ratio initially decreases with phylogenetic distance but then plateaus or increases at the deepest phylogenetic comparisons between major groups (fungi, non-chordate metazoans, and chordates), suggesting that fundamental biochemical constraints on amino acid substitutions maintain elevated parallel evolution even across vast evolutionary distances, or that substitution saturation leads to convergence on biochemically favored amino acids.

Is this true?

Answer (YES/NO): NO